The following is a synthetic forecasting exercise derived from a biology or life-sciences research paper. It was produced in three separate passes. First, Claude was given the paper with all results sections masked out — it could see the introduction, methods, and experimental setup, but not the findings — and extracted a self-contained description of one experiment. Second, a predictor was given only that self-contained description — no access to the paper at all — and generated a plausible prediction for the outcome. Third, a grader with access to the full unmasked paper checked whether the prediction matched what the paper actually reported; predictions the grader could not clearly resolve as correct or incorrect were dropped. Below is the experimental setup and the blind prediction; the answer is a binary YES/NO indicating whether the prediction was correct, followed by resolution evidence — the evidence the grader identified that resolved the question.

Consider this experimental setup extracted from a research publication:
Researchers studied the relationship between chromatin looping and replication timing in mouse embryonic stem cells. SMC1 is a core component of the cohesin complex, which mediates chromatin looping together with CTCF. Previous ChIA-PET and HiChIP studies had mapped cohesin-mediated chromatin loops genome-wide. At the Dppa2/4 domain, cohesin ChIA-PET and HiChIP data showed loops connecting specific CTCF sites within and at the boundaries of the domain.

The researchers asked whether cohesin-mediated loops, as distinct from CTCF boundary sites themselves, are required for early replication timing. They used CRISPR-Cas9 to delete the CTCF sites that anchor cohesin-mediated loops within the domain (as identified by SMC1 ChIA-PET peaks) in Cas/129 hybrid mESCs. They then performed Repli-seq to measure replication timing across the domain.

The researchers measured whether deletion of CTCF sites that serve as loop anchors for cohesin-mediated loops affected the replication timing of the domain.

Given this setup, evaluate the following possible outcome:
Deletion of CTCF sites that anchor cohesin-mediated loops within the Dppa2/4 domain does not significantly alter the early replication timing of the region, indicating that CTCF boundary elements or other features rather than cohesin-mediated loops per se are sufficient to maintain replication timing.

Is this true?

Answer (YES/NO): YES